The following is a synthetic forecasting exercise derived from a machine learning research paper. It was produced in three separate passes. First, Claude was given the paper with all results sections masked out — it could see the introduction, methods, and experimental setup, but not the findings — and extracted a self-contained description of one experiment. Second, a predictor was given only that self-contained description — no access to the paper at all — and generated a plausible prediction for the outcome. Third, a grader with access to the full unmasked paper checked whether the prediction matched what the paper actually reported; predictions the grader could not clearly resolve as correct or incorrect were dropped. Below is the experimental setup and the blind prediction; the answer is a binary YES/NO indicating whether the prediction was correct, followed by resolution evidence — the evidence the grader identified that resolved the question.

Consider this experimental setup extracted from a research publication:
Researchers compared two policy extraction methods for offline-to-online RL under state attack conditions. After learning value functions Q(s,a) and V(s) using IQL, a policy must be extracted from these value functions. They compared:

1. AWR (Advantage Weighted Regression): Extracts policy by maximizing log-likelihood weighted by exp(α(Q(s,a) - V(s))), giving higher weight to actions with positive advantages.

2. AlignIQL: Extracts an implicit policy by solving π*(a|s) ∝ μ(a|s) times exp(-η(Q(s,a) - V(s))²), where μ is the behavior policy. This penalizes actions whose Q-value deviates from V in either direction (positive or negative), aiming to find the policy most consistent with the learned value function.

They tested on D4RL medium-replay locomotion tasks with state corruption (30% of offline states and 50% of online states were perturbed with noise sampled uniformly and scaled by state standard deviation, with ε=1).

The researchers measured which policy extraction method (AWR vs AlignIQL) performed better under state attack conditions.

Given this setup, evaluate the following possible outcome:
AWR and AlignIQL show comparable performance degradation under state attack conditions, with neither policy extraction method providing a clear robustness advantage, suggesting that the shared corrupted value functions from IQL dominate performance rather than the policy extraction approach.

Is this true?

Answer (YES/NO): NO